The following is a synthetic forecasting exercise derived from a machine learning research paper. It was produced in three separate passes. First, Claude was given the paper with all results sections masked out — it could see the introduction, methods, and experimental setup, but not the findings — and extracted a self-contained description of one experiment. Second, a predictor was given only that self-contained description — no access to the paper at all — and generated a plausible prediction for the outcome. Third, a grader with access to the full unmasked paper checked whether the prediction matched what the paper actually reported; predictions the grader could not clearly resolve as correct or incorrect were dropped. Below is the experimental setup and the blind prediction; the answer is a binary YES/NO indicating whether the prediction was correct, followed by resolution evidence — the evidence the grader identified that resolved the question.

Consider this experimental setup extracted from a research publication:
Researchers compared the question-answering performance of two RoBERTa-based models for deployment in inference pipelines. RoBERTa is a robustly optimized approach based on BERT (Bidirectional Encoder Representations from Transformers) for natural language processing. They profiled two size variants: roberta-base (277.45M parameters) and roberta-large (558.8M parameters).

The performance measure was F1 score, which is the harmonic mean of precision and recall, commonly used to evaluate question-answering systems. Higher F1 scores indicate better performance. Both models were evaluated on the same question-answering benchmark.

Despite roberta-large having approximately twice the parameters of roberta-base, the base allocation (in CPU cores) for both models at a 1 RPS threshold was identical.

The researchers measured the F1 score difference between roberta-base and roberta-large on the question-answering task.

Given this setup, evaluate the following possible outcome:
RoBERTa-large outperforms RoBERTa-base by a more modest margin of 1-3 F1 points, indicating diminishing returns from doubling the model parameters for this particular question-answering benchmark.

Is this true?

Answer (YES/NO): NO